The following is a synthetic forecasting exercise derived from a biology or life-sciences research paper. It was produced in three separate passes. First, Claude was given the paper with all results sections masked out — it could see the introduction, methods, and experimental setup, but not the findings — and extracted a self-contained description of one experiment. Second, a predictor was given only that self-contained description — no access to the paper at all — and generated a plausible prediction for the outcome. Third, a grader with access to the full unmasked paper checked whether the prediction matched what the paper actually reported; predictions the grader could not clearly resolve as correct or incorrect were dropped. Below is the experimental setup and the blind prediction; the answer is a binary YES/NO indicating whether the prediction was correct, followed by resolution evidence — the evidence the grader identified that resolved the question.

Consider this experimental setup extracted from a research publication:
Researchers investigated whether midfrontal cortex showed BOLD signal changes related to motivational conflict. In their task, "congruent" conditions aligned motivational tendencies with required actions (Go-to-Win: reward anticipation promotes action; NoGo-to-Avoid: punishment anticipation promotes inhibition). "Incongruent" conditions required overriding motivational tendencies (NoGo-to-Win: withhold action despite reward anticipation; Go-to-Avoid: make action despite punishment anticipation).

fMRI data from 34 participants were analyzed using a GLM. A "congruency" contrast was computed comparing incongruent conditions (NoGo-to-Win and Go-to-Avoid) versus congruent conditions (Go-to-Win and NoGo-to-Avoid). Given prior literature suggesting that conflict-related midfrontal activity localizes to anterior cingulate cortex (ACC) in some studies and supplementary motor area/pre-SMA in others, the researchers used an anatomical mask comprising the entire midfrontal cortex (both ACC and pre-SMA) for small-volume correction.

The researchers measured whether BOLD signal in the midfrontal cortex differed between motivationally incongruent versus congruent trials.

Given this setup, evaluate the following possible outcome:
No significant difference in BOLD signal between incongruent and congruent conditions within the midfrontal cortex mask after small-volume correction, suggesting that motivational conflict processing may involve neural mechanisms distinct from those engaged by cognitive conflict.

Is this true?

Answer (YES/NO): NO